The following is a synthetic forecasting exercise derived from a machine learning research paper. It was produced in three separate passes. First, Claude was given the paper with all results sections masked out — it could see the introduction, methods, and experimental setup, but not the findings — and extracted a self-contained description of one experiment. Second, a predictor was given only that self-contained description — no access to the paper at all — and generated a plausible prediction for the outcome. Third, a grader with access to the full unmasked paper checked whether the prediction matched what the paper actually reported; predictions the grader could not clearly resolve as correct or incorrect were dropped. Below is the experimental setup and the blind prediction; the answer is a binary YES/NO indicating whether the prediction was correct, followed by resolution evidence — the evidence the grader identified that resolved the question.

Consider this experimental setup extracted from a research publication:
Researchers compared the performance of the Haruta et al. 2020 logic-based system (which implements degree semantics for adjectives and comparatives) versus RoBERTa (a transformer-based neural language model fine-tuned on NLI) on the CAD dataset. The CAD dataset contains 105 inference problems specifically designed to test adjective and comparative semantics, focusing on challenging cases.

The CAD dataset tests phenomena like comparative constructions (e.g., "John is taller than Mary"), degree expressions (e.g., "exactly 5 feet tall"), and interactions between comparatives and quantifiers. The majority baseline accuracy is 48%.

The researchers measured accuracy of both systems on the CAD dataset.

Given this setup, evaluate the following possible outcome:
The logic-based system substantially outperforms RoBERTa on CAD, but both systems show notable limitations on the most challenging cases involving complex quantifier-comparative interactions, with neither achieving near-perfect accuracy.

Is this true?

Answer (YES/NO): YES